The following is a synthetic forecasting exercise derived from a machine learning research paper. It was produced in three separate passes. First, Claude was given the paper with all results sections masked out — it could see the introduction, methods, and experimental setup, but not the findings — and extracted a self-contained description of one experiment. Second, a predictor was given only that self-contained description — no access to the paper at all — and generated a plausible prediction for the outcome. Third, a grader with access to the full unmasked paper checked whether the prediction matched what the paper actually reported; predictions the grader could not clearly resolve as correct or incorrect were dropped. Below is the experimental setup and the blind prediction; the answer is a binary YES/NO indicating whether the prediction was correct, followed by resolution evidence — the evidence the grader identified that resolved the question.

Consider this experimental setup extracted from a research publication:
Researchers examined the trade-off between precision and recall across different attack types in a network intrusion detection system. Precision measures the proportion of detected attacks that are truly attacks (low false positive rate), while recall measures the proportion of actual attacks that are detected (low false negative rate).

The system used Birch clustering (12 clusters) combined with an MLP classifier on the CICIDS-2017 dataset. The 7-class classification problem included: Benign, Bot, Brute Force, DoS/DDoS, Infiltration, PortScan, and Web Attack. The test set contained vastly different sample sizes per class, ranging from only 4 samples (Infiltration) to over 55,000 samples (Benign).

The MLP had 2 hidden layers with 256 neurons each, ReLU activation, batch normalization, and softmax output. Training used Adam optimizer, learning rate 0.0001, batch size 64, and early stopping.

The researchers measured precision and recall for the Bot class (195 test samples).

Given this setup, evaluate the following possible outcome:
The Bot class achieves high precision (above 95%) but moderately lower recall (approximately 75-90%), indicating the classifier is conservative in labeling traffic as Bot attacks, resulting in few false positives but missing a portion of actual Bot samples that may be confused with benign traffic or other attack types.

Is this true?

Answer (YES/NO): NO